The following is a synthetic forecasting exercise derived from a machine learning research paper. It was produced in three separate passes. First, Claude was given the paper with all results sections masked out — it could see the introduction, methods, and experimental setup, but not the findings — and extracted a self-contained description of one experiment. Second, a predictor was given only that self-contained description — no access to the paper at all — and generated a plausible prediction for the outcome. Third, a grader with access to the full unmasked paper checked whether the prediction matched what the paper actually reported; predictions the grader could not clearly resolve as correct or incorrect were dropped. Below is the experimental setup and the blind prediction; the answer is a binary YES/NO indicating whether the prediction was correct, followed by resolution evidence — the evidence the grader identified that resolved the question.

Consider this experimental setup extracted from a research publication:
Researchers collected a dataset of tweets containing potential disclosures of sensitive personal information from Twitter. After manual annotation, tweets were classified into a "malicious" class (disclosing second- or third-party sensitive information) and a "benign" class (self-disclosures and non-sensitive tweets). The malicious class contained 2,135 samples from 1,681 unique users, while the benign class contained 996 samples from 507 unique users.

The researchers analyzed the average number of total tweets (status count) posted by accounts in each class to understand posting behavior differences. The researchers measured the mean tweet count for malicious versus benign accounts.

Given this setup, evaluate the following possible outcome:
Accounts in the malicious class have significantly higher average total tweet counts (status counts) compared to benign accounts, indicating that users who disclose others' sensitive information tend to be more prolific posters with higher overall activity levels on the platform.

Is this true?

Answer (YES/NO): NO